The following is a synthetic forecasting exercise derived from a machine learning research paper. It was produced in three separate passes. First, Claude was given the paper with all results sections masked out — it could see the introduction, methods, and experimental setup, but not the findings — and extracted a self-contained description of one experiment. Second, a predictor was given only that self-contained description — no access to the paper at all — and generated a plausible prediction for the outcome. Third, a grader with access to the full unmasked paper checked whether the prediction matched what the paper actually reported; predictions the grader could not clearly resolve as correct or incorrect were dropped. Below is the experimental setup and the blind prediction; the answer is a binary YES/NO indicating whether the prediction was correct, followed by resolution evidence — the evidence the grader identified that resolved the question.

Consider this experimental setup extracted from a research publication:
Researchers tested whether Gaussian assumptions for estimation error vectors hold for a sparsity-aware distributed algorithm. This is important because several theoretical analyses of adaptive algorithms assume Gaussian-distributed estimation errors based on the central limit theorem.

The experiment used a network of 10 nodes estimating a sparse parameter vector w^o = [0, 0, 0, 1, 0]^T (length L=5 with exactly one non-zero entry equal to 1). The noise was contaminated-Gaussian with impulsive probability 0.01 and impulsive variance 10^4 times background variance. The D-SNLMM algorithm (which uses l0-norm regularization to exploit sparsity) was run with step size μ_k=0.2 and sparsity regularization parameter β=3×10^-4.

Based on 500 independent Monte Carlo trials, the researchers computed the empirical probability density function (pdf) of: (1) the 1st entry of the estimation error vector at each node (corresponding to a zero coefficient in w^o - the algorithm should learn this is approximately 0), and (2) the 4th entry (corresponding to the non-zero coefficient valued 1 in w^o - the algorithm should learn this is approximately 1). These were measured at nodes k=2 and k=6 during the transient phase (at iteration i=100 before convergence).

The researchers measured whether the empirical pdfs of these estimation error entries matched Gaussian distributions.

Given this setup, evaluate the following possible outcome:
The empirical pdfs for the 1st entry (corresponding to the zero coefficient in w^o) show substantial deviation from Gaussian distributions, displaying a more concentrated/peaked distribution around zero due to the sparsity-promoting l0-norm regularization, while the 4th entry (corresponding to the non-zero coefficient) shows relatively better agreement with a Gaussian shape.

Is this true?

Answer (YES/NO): NO